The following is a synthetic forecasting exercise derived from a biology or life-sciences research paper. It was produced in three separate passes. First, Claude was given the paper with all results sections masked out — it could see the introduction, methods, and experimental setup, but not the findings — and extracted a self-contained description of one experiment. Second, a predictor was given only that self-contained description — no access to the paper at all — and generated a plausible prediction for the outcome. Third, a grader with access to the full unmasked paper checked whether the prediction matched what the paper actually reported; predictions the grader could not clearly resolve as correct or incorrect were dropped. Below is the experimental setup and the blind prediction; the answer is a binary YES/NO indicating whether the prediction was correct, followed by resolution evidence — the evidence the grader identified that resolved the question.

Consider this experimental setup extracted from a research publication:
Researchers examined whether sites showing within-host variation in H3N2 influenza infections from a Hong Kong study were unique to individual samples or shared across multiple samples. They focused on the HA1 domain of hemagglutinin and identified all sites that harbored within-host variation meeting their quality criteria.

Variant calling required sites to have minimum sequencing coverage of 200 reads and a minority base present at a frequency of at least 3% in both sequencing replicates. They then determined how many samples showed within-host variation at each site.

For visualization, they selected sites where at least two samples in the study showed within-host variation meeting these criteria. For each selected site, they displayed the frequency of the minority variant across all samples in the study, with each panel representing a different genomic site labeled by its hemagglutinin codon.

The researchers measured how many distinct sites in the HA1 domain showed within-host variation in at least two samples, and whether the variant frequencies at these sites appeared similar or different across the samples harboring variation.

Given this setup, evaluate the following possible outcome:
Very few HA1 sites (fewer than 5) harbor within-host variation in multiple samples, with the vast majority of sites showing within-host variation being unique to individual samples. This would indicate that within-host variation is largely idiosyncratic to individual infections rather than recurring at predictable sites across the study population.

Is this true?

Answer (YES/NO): NO